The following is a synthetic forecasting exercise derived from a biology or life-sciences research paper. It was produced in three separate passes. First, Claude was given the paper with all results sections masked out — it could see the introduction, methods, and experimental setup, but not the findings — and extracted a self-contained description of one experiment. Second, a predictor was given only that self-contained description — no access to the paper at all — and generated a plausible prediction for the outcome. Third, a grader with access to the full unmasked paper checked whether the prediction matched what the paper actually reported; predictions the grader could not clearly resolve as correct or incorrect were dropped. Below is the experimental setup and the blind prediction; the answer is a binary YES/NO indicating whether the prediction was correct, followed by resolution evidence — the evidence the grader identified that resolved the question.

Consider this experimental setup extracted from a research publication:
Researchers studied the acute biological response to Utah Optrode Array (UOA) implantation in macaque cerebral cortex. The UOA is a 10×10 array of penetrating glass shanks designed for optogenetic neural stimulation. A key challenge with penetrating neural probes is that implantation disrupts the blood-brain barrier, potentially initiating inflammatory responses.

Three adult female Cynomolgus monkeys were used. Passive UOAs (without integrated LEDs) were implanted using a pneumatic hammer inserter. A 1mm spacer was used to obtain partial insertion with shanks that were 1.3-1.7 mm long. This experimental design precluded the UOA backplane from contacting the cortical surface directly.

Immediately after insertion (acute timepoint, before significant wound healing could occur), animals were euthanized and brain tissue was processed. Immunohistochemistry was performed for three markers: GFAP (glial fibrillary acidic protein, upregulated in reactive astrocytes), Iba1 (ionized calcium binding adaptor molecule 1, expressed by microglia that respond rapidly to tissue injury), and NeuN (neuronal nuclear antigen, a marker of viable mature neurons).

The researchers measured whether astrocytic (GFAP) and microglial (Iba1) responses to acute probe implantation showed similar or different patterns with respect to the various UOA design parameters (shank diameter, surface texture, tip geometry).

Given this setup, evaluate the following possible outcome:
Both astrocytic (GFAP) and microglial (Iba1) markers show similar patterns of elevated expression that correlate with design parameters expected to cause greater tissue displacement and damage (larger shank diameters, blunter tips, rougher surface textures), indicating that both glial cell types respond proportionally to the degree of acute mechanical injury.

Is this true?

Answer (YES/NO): NO